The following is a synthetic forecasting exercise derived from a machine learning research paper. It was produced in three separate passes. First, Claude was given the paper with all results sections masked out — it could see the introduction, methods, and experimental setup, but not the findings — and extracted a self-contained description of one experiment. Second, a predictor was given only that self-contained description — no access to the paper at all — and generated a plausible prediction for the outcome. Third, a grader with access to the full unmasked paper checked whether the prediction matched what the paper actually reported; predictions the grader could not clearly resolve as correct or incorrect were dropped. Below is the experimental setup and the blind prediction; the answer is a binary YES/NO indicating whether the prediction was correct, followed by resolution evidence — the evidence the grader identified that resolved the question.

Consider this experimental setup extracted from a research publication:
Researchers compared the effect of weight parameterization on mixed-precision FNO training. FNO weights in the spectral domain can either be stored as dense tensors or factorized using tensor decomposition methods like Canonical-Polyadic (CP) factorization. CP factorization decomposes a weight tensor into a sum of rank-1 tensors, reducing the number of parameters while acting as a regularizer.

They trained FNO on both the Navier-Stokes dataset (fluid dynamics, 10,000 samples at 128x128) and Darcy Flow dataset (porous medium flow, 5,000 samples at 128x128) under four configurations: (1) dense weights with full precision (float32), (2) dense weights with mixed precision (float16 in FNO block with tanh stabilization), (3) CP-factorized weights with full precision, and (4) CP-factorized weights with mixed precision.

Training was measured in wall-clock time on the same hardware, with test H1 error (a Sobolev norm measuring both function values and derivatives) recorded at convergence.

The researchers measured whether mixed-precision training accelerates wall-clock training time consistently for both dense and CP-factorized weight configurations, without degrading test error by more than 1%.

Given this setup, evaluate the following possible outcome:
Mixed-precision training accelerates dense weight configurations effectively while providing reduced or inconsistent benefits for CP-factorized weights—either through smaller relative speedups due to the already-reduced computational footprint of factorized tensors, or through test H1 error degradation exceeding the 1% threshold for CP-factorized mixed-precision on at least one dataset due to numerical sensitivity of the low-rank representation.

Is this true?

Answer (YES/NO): NO